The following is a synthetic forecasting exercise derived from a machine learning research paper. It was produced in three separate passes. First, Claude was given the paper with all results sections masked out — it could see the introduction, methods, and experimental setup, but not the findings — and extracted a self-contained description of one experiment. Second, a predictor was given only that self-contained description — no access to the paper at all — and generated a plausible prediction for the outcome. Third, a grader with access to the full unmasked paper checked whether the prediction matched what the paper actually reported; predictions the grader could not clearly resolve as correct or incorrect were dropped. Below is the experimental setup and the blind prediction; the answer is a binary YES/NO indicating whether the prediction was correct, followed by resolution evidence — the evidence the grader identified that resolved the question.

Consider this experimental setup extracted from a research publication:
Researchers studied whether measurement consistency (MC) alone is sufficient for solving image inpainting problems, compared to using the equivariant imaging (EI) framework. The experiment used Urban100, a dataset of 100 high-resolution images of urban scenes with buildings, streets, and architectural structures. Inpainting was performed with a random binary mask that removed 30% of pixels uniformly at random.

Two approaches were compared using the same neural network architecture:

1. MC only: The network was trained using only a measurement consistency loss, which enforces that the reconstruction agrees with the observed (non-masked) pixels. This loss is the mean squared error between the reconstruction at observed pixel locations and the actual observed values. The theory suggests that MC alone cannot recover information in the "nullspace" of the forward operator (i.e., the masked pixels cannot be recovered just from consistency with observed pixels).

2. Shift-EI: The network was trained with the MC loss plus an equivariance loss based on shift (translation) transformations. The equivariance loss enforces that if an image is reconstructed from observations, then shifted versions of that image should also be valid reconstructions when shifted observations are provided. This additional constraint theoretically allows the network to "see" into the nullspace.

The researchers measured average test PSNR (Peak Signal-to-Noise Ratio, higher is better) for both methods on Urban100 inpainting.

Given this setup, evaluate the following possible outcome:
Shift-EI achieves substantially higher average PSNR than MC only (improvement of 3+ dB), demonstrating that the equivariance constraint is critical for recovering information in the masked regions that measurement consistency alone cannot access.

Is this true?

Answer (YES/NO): YES